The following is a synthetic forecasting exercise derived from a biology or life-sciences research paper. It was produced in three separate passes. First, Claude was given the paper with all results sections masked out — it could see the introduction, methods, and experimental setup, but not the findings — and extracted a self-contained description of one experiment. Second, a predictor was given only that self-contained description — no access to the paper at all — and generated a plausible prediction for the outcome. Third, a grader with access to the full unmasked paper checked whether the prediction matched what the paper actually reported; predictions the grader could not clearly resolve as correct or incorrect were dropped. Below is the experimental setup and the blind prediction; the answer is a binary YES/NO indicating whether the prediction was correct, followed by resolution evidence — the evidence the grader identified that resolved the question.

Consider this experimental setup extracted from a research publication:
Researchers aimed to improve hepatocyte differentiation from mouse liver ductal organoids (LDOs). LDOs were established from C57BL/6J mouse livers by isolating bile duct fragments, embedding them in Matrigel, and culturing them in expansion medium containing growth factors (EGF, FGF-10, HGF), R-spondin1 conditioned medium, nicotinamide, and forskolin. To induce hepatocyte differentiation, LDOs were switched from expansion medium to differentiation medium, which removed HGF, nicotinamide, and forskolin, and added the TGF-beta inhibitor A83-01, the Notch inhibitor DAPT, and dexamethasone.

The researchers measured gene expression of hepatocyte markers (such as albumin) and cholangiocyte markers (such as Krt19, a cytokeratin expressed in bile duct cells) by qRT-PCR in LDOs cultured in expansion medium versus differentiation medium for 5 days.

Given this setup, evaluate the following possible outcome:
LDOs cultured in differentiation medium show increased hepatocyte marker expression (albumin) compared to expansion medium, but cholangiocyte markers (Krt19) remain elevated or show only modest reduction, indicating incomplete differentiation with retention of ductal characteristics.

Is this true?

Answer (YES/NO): YES